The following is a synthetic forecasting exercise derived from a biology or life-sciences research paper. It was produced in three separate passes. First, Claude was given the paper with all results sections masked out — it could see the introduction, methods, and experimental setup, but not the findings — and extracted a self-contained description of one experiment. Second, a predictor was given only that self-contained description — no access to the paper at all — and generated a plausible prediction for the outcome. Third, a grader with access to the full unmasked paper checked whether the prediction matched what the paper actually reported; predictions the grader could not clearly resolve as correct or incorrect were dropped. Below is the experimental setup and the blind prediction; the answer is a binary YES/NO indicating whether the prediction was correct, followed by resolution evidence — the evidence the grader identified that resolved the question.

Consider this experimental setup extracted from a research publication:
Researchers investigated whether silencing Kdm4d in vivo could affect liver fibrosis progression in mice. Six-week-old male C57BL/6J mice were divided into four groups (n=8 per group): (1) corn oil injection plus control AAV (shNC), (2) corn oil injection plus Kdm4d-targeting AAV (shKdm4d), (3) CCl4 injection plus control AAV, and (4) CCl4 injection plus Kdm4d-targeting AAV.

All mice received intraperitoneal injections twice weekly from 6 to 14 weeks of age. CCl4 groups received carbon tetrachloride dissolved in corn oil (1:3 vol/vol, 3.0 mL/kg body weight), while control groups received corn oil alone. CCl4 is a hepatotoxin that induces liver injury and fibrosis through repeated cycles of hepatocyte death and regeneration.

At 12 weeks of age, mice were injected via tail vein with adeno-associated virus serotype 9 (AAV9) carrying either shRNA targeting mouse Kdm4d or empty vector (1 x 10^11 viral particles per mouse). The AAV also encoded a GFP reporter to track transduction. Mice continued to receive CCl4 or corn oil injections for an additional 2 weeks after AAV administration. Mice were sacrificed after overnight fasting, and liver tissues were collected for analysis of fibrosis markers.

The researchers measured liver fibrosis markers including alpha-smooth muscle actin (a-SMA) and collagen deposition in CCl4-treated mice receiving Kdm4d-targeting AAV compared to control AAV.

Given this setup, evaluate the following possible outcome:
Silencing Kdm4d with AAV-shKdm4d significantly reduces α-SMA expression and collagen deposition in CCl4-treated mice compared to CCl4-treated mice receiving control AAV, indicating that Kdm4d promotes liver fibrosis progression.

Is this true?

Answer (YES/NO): YES